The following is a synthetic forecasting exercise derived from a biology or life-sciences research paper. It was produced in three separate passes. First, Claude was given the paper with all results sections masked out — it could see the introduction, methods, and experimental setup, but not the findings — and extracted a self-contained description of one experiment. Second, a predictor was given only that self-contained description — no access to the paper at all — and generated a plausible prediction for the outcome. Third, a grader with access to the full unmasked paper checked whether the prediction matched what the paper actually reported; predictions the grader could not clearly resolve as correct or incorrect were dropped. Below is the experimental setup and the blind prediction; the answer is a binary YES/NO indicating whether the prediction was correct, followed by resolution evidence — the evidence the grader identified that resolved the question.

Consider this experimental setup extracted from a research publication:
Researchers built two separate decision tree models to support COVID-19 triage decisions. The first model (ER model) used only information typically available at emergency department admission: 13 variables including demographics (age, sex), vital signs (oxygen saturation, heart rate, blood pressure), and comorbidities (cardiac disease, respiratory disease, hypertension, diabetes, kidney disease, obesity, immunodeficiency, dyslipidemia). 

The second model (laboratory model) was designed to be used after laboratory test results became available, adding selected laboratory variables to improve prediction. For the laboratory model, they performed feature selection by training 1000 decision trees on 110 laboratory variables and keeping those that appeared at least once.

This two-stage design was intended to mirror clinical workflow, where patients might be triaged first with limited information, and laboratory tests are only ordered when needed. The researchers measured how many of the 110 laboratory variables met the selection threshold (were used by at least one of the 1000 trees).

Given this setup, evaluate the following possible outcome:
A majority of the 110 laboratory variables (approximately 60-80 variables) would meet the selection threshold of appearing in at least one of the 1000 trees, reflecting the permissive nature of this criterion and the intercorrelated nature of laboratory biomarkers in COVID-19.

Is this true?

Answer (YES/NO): NO